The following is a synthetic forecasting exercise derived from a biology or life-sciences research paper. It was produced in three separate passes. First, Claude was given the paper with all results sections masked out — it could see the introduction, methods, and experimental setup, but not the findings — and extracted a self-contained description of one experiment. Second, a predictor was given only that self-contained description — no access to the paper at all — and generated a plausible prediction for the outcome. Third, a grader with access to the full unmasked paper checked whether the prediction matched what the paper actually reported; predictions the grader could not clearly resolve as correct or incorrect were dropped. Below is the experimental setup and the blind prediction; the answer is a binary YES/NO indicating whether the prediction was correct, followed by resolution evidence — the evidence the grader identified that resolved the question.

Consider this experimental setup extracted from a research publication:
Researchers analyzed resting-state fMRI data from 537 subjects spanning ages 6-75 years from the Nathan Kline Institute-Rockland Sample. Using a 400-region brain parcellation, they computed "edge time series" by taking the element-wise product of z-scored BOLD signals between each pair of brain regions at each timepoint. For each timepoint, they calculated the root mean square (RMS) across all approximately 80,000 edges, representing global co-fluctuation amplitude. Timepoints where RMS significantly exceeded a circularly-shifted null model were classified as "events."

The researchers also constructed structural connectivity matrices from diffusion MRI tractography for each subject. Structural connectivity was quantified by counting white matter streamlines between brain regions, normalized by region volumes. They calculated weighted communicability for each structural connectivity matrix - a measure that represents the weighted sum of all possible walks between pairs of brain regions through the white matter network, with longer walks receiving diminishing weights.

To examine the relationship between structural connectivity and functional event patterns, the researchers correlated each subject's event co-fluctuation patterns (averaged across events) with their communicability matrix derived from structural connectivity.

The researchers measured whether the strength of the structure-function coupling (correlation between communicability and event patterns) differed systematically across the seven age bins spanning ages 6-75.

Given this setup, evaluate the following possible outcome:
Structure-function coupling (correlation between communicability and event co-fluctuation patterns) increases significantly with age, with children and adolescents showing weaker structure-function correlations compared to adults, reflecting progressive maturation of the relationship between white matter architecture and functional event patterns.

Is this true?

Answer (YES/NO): NO